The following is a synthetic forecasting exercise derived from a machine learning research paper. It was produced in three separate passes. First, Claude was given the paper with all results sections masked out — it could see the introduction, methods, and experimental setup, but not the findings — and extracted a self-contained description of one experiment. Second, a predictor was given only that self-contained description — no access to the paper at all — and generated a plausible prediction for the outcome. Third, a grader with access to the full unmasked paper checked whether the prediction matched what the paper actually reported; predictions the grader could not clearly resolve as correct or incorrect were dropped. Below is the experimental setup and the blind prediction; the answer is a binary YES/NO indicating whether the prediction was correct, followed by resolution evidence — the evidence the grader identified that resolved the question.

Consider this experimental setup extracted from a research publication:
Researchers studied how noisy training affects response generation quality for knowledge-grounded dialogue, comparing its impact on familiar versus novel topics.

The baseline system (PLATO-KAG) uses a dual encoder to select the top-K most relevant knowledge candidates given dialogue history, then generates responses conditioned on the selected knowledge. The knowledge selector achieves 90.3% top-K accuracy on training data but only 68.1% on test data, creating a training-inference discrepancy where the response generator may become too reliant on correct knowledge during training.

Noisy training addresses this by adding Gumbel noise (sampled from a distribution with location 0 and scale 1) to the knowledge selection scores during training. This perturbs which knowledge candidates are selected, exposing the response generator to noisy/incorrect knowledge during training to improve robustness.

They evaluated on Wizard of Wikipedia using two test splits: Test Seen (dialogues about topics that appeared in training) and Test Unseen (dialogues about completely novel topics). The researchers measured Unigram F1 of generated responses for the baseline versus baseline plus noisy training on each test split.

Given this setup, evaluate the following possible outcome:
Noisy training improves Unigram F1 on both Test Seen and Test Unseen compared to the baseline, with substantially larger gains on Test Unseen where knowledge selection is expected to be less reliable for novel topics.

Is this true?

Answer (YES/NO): YES